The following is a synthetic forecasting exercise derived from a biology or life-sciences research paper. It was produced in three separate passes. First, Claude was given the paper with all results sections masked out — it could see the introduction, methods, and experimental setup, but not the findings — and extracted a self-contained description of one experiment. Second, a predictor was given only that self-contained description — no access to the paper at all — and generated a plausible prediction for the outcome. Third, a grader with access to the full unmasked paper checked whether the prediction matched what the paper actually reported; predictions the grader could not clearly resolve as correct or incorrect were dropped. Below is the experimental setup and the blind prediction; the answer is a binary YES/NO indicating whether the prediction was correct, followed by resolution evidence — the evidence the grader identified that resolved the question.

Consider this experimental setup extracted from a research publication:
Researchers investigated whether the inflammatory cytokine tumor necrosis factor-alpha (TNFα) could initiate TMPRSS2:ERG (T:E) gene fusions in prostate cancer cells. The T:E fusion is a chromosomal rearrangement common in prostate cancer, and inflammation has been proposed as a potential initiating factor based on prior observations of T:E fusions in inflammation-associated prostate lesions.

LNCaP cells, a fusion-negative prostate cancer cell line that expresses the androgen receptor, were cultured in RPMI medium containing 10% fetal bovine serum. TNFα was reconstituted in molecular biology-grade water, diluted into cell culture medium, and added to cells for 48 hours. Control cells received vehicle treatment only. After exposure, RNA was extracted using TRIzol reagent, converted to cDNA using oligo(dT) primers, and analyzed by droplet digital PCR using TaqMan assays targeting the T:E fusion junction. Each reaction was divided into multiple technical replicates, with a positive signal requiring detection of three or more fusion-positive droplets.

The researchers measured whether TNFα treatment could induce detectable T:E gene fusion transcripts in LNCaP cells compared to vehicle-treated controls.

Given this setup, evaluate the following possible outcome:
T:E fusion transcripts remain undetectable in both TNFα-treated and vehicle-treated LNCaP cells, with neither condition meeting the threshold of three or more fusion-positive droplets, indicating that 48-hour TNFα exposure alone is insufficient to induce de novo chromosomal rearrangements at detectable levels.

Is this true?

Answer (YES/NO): YES